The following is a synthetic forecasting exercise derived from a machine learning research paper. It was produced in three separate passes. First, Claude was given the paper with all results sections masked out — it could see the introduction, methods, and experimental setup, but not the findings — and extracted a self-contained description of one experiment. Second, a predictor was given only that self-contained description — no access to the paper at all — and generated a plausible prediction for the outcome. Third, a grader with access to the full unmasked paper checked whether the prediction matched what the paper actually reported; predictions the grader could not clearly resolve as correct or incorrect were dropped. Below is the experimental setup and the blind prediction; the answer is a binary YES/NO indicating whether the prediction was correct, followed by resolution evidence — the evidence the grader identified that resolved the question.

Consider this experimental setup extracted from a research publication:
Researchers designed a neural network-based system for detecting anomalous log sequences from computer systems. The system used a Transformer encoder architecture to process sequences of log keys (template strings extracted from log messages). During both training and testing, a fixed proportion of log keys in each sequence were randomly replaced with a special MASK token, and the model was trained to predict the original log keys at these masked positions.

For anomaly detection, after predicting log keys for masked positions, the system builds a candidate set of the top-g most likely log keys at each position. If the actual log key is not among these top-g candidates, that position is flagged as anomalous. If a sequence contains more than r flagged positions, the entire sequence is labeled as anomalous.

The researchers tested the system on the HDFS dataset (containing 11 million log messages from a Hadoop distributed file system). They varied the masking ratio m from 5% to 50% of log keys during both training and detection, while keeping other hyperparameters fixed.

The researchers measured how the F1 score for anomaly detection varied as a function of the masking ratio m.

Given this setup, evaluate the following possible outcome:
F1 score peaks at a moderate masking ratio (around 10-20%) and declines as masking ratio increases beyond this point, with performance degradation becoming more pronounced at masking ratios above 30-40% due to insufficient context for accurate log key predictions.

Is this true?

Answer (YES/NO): NO